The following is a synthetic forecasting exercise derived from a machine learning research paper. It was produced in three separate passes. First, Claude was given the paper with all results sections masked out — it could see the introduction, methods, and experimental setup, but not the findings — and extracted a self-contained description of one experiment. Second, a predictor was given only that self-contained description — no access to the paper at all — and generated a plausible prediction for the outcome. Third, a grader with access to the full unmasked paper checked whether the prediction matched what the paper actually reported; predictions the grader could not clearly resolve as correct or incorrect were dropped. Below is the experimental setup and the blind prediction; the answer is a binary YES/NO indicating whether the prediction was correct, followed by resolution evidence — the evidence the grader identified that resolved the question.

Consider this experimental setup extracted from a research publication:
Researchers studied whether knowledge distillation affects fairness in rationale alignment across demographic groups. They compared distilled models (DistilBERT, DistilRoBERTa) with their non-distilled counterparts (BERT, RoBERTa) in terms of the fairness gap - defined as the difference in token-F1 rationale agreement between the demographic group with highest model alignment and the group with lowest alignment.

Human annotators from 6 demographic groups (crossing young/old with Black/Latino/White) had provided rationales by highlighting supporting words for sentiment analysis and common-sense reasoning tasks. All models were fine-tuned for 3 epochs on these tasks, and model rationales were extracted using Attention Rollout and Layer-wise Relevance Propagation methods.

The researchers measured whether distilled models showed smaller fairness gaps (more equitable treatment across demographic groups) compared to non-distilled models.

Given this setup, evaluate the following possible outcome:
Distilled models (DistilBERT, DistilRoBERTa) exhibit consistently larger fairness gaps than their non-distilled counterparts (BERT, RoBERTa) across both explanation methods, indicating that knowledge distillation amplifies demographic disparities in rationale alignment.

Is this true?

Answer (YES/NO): NO